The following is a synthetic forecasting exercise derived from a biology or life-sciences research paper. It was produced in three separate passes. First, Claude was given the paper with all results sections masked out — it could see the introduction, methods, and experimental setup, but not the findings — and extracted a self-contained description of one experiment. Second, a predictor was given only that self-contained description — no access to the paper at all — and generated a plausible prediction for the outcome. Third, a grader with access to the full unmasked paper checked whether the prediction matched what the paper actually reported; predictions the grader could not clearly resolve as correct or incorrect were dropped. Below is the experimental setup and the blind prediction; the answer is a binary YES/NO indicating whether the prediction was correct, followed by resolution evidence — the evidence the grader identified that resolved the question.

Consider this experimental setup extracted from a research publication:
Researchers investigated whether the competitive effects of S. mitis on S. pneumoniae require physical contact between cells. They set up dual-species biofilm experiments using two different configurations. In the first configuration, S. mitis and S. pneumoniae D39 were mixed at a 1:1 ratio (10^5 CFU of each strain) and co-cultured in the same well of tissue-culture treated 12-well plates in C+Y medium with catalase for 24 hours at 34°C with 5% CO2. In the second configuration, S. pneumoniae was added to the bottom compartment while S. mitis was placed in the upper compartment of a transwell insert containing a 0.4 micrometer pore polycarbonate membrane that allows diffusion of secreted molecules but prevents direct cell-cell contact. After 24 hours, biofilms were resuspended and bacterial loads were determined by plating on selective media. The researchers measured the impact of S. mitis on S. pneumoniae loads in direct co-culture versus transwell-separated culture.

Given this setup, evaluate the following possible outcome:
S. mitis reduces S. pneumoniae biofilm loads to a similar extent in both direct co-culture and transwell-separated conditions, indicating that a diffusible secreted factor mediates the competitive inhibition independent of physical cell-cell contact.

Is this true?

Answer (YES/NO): NO